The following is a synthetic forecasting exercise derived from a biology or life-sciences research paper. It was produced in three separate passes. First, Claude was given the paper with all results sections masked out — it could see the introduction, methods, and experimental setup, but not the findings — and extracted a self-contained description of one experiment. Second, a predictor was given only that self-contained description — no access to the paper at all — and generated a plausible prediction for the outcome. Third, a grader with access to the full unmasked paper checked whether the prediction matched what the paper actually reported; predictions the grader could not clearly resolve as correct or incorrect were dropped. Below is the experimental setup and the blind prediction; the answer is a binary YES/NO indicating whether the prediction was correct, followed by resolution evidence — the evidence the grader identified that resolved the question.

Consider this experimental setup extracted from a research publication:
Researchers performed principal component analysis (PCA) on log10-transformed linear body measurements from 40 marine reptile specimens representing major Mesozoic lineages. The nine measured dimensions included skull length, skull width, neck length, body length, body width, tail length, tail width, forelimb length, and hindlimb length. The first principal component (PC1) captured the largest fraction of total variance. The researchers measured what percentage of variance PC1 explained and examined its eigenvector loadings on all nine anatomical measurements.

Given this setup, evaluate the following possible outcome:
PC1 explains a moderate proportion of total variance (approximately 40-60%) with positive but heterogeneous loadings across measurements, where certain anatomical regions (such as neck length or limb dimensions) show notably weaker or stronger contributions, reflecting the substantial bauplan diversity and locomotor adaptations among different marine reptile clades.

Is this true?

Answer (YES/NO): NO